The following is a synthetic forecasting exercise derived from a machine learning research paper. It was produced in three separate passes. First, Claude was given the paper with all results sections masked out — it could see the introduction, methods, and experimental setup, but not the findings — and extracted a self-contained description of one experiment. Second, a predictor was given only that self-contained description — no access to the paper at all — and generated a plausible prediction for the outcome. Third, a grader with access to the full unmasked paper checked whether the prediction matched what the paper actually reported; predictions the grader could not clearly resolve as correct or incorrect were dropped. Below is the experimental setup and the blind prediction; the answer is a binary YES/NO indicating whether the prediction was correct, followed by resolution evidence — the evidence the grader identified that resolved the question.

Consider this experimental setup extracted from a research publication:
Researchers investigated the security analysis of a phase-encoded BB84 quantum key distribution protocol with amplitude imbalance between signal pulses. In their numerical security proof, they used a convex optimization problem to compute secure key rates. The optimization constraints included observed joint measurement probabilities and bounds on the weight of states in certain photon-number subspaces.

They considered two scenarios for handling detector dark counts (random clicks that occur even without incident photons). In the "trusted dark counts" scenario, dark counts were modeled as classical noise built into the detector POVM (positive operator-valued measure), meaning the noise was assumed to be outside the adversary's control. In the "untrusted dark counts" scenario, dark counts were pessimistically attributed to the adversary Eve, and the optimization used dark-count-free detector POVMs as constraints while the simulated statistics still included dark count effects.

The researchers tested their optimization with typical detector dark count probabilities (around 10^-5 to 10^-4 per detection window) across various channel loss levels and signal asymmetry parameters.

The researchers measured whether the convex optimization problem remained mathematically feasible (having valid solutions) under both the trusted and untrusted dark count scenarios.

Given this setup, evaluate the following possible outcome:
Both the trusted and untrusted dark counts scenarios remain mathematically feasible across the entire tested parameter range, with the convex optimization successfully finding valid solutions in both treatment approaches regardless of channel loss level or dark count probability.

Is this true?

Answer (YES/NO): NO